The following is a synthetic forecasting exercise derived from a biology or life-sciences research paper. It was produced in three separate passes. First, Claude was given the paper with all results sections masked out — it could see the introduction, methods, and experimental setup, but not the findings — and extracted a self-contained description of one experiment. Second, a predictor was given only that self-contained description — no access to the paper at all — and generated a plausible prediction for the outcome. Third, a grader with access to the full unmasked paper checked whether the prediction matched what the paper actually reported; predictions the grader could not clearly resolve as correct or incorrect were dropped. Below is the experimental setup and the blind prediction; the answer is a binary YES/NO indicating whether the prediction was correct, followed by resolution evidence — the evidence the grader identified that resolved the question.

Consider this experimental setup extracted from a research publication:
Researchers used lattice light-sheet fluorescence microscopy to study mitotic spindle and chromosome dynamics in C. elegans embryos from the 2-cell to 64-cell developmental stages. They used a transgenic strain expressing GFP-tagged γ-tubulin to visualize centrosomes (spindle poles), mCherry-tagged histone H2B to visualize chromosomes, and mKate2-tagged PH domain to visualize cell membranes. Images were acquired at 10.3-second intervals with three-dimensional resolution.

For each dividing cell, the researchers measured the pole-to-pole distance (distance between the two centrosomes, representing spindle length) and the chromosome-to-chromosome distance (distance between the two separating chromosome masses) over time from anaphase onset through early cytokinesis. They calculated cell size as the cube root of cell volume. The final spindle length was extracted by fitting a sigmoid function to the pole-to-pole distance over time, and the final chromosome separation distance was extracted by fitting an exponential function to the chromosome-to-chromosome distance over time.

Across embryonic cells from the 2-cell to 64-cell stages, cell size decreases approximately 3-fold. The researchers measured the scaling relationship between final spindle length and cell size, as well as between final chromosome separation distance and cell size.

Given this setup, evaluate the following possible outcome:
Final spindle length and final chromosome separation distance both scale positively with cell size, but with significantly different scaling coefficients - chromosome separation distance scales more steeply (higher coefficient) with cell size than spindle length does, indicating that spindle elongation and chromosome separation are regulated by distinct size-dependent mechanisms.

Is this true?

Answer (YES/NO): NO